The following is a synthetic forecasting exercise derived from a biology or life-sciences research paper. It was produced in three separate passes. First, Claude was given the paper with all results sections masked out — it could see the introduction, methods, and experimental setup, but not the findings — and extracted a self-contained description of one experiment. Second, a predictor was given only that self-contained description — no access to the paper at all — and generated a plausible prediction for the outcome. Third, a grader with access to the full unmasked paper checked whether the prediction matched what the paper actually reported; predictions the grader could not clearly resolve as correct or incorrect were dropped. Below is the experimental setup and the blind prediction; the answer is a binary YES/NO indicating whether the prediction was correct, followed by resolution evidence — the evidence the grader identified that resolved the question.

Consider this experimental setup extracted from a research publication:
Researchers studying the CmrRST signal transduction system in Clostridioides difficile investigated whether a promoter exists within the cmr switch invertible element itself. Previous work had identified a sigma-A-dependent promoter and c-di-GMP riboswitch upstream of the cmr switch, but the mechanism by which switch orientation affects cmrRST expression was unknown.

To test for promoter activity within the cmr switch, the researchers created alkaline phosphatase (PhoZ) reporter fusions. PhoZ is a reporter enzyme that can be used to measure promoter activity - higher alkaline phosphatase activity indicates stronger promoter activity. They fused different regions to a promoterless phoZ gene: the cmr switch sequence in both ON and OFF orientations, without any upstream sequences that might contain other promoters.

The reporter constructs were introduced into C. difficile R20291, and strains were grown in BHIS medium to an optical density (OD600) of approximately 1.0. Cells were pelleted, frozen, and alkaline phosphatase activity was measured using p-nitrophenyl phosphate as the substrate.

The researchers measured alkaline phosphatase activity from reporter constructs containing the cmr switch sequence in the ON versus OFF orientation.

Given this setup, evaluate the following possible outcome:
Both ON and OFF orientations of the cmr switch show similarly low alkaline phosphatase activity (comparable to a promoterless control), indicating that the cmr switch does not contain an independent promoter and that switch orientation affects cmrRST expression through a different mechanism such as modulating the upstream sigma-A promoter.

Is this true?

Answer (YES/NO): NO